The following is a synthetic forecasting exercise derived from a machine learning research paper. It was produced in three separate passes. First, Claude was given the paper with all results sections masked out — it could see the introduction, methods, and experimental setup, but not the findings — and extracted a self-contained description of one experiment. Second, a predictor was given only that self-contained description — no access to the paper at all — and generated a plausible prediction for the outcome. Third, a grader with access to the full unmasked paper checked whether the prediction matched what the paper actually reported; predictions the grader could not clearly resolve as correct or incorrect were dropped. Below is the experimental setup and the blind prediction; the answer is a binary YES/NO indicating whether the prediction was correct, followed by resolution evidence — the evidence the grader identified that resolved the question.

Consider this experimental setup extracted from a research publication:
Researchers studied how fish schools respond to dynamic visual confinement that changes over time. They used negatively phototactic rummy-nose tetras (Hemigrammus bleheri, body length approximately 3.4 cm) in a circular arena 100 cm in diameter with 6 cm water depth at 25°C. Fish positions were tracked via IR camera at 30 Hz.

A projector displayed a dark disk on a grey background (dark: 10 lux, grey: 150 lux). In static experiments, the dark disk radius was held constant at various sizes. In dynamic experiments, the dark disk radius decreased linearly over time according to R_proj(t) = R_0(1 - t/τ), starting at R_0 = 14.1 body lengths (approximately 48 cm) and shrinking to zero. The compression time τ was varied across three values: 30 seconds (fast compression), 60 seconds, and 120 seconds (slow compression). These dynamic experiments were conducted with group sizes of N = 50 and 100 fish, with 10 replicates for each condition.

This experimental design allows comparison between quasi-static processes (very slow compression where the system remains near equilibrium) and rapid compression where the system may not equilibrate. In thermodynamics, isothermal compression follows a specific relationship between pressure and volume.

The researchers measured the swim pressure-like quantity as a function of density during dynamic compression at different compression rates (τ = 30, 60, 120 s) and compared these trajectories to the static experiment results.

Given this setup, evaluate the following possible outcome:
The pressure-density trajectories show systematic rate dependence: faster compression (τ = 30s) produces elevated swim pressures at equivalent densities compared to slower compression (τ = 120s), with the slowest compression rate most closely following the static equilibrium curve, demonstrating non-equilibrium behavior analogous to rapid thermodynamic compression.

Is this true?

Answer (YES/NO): YES